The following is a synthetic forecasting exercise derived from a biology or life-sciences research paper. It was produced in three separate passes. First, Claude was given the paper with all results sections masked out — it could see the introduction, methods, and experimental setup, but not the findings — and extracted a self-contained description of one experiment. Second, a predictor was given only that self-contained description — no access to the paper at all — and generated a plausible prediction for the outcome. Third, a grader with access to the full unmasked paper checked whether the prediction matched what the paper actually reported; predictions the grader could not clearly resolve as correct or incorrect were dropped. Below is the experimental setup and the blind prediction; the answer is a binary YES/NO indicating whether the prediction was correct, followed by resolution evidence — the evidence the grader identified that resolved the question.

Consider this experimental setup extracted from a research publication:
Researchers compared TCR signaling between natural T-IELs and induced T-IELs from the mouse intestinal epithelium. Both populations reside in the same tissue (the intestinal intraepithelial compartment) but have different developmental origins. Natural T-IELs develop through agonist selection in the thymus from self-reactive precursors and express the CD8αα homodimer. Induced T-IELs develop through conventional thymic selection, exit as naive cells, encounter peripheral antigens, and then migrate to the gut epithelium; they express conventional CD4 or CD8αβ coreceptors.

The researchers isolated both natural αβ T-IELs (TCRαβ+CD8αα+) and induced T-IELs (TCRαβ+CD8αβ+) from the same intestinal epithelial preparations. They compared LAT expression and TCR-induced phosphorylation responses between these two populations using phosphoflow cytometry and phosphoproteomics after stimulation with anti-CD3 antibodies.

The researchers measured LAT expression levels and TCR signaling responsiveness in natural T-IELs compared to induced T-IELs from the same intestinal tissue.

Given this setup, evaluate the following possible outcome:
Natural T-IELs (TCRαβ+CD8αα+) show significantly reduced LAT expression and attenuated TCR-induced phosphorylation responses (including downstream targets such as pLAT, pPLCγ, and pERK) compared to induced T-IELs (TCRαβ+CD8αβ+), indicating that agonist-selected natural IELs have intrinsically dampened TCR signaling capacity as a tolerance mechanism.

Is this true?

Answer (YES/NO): YES